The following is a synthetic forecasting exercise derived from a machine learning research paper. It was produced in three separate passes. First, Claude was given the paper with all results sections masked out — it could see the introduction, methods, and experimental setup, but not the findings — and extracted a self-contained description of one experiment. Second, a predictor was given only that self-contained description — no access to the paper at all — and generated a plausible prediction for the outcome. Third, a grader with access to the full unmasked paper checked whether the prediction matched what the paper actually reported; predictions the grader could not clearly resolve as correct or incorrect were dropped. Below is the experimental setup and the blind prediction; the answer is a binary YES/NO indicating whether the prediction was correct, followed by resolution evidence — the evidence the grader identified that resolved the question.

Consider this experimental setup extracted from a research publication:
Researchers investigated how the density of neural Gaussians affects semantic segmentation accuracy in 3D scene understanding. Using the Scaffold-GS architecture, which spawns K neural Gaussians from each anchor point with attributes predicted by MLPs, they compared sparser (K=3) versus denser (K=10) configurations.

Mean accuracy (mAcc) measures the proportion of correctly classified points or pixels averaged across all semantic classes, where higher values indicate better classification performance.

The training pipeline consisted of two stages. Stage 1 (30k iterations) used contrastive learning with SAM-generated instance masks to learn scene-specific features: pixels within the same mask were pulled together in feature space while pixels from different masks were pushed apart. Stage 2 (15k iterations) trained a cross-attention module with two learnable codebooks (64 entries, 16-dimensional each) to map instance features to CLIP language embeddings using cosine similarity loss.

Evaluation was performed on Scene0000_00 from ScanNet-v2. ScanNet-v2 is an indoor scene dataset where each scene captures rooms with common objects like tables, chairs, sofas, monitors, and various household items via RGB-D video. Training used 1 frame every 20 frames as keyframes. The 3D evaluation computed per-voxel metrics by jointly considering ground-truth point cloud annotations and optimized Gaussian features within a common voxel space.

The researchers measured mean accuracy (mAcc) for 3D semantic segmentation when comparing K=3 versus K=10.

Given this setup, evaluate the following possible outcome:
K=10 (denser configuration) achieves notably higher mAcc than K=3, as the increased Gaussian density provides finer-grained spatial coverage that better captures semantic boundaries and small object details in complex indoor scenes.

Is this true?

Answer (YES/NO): NO